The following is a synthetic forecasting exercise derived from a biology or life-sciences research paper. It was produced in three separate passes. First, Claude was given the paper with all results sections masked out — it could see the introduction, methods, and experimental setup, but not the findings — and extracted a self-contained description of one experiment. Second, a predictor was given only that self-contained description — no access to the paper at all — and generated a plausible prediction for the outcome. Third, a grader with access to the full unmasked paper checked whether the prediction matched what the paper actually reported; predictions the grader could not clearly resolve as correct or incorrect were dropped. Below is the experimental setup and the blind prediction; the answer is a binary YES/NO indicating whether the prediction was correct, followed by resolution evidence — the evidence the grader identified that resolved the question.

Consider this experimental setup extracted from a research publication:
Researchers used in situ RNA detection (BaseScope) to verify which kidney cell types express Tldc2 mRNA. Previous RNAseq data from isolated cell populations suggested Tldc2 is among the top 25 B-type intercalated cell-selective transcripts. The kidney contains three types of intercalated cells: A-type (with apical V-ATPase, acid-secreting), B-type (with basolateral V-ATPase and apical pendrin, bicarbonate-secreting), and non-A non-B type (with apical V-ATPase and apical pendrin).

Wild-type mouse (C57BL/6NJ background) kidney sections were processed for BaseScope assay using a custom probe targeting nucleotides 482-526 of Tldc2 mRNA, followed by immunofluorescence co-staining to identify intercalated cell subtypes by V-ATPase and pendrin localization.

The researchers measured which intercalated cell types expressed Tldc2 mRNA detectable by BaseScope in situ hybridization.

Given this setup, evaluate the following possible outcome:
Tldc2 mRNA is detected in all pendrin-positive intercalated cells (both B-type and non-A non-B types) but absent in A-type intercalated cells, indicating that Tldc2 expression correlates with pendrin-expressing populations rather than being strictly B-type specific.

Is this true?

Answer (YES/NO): NO